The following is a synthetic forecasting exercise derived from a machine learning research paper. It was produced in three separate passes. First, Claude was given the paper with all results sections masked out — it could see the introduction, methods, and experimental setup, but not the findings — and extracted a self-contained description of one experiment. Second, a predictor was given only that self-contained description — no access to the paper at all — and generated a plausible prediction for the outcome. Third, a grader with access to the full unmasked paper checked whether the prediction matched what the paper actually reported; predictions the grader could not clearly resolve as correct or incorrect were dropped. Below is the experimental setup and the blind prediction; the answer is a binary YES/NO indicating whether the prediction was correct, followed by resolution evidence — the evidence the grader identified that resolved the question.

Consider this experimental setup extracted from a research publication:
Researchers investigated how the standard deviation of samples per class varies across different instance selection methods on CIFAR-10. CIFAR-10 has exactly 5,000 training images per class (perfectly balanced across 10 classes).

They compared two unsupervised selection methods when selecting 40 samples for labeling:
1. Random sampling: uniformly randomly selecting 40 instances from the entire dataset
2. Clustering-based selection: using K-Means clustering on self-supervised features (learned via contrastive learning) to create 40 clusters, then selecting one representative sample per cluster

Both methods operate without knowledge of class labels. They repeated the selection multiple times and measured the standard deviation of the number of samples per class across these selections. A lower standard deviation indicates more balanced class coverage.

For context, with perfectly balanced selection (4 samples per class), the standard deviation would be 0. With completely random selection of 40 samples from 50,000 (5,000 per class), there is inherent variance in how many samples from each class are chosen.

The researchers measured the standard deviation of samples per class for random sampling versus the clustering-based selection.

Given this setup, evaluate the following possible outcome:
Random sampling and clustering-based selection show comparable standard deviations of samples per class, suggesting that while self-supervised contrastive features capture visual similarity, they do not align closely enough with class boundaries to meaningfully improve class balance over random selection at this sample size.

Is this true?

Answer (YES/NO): NO